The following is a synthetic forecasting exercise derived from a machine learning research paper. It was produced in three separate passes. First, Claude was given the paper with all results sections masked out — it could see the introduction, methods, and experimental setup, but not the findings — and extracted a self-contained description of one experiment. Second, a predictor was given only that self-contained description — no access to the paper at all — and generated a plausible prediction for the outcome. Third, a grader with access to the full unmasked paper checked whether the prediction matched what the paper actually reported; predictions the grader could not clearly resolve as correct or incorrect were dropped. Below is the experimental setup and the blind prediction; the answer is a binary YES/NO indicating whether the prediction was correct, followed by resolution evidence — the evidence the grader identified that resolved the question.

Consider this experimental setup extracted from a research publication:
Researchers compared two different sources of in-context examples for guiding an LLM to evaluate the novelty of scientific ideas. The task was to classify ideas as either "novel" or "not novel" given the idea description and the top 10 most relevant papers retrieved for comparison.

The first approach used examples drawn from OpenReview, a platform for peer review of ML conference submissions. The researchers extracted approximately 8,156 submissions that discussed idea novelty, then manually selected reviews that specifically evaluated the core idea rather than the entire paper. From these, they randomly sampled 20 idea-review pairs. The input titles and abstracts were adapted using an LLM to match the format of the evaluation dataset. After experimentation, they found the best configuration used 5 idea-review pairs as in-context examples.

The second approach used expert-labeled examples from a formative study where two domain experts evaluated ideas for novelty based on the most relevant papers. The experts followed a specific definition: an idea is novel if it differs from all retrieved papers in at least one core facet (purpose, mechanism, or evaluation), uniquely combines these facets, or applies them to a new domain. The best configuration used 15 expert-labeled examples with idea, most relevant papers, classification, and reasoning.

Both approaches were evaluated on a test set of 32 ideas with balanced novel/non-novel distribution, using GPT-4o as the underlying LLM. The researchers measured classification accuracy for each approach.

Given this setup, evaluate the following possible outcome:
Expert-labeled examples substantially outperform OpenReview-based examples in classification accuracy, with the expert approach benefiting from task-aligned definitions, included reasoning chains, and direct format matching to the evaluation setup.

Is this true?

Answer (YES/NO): YES